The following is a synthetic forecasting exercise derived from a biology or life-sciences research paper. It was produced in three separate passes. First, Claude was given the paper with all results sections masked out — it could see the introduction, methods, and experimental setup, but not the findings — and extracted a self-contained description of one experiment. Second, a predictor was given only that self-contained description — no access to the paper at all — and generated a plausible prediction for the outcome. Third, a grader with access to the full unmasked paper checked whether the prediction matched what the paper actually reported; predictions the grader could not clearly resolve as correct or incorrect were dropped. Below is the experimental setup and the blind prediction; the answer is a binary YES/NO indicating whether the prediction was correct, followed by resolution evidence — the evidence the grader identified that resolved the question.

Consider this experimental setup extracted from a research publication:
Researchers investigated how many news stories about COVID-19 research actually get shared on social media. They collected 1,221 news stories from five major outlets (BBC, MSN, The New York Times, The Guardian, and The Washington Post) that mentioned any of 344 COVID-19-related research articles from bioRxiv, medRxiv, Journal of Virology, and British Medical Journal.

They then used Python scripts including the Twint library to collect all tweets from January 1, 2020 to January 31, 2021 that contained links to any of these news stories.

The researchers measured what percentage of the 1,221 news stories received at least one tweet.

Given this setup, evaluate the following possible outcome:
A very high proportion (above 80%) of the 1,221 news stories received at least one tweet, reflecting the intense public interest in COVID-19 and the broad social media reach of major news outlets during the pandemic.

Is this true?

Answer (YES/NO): NO